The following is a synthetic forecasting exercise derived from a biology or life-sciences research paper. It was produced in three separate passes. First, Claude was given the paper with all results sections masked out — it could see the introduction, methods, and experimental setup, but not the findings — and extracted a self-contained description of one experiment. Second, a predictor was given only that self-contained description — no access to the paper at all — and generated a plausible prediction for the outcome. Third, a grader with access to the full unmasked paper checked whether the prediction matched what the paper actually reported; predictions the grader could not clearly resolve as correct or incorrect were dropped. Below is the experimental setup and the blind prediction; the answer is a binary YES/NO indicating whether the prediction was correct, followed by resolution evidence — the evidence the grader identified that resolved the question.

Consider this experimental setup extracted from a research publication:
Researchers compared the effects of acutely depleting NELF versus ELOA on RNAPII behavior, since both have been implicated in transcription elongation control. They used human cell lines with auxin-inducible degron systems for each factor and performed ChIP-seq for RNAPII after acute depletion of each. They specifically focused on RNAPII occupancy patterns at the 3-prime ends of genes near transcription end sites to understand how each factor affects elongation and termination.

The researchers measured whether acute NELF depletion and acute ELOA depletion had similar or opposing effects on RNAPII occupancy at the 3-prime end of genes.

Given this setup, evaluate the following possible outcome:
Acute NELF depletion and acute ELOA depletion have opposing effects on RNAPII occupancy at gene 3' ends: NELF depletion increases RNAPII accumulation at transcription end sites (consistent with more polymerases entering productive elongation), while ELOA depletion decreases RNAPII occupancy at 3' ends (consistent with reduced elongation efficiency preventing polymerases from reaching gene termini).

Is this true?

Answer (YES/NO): YES